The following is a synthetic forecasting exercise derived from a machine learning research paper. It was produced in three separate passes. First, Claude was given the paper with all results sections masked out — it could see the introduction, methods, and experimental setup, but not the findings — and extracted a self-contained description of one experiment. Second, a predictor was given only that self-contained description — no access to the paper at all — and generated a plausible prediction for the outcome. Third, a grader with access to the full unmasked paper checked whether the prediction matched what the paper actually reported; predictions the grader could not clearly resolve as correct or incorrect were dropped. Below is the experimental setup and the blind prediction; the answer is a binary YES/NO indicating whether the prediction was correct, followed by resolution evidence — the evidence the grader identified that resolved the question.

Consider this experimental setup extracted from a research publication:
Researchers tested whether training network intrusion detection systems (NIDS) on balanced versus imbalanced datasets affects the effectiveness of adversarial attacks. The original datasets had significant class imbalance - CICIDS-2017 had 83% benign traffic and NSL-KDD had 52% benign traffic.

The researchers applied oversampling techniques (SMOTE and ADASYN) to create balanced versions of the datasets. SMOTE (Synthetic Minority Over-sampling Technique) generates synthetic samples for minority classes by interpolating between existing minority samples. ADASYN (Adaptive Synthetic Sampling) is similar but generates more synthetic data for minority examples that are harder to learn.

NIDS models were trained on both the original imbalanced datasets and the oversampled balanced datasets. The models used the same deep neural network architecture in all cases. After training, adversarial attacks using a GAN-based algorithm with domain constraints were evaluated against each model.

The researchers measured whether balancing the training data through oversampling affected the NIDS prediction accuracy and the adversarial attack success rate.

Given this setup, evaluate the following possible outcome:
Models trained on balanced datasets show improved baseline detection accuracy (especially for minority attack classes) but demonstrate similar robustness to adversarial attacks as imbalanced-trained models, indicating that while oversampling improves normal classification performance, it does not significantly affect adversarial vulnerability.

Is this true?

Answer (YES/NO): NO